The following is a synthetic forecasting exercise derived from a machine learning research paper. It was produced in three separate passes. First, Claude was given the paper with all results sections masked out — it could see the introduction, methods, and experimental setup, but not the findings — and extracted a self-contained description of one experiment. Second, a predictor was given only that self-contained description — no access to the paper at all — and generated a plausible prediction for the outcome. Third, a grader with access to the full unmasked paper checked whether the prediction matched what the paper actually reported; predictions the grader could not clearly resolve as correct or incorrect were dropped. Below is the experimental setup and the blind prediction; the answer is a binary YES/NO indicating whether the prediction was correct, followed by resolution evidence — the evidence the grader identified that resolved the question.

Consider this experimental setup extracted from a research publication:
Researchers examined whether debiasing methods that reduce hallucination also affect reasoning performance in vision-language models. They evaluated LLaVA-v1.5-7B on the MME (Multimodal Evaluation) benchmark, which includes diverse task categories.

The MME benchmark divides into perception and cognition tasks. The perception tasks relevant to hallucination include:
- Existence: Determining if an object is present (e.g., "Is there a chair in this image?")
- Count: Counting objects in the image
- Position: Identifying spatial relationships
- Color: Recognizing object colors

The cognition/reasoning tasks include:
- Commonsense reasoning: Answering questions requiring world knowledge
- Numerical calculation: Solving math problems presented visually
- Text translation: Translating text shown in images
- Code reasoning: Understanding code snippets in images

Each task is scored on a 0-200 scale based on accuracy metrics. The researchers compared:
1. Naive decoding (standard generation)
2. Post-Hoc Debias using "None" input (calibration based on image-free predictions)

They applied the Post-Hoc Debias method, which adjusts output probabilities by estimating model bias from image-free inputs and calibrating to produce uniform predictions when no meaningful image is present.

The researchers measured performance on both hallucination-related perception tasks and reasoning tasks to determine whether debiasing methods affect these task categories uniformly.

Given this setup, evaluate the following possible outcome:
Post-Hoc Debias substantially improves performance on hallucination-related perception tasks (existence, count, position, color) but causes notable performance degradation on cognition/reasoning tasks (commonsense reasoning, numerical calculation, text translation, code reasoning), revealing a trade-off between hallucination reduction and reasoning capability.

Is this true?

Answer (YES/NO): NO